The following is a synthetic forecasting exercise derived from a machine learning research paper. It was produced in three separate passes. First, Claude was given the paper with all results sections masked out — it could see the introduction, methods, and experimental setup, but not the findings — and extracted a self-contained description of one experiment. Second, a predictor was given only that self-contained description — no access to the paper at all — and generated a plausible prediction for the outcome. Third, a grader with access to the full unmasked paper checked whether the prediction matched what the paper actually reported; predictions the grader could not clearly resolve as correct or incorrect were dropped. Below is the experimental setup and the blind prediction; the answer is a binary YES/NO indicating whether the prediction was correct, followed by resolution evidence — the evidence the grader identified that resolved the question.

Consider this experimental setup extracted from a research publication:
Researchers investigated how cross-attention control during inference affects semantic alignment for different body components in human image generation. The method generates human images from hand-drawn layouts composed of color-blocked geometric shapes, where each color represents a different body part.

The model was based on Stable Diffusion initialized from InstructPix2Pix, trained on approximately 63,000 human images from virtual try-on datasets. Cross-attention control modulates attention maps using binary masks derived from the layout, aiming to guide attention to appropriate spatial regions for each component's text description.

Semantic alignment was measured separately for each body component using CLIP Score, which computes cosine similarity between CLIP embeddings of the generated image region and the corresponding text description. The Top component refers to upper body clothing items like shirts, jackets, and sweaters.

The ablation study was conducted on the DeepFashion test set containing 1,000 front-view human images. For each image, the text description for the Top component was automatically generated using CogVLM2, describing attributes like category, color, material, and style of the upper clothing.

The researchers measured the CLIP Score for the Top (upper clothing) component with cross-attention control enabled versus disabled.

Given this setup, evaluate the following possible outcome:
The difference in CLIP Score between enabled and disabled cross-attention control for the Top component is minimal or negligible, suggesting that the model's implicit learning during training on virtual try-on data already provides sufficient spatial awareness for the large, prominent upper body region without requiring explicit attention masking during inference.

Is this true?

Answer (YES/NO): YES